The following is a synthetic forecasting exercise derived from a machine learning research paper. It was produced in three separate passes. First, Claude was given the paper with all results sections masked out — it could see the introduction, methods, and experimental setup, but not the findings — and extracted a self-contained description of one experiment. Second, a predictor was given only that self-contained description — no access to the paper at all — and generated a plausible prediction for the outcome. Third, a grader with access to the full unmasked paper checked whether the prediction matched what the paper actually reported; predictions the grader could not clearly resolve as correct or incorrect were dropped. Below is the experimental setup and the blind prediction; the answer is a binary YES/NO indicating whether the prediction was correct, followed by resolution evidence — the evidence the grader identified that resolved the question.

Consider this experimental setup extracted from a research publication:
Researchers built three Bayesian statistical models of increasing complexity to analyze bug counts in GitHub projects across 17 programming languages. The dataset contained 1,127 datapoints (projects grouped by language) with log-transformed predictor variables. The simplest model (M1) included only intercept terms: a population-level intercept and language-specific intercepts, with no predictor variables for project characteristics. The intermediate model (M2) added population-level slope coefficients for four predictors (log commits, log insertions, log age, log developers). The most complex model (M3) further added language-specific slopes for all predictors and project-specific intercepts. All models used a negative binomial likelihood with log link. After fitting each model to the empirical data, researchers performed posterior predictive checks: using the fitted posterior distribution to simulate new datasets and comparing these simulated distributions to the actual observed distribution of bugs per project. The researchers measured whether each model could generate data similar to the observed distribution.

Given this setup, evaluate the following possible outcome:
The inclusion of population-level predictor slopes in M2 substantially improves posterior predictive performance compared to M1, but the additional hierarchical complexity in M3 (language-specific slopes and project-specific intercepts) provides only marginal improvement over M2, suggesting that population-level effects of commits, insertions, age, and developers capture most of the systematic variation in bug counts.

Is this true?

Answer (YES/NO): NO